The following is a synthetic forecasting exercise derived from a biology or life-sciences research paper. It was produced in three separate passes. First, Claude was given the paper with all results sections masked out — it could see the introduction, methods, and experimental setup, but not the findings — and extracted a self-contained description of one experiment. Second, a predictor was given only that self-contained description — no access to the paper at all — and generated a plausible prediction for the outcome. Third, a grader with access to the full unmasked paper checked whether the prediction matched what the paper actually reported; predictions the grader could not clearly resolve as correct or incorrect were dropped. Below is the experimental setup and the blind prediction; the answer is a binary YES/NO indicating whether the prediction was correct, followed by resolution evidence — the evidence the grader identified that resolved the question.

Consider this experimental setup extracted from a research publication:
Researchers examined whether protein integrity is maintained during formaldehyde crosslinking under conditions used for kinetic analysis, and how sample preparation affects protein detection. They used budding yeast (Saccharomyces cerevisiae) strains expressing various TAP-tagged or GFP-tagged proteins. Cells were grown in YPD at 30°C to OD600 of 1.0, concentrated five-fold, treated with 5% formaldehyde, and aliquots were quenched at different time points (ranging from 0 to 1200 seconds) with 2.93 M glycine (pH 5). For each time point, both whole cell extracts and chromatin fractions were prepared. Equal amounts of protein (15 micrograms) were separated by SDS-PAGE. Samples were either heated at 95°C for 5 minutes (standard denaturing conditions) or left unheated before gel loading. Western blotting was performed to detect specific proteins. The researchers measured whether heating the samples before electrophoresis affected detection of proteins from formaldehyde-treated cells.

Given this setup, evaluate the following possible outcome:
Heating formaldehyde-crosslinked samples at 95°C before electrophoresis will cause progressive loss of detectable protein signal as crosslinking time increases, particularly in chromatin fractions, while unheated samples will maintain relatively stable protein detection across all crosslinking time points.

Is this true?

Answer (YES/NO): NO